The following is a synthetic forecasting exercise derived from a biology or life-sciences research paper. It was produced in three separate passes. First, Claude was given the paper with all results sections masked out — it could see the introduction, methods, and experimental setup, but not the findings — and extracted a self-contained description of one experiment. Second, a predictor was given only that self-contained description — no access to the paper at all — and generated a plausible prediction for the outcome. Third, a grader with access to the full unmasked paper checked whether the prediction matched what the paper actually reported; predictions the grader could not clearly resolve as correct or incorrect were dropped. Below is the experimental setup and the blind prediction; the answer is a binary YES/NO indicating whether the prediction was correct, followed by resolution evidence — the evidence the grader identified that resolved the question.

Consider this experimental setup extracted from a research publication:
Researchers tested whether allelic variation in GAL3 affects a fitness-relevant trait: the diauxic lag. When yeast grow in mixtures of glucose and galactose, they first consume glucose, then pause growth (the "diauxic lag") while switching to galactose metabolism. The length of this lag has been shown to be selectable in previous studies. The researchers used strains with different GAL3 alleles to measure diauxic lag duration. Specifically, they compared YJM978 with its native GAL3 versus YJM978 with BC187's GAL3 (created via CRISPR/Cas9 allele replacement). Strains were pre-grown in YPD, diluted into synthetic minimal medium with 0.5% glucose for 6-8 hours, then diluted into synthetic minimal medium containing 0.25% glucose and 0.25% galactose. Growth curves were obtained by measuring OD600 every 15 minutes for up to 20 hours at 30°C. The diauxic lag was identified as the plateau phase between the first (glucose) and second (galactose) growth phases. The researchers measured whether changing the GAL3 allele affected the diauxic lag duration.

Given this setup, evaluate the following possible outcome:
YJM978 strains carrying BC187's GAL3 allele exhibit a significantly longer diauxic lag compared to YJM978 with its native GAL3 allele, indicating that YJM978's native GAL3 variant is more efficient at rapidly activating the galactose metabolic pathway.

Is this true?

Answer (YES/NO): NO